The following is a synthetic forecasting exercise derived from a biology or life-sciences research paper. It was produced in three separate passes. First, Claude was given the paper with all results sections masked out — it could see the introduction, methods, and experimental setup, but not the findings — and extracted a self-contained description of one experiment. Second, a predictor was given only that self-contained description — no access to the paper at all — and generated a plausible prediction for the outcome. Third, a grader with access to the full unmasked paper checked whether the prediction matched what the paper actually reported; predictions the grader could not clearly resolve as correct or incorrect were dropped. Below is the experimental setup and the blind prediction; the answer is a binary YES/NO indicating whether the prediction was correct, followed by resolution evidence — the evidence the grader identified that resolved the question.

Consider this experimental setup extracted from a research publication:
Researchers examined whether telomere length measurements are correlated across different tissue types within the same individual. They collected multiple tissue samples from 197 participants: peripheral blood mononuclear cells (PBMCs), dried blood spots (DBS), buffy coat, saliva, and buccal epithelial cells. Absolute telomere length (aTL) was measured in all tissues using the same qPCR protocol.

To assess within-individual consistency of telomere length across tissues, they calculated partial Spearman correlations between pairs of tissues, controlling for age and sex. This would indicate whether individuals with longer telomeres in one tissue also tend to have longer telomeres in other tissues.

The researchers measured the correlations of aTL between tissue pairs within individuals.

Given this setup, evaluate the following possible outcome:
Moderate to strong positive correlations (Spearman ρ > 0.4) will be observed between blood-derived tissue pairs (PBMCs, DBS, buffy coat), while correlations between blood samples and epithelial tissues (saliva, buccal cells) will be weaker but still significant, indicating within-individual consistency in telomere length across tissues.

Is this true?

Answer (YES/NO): NO